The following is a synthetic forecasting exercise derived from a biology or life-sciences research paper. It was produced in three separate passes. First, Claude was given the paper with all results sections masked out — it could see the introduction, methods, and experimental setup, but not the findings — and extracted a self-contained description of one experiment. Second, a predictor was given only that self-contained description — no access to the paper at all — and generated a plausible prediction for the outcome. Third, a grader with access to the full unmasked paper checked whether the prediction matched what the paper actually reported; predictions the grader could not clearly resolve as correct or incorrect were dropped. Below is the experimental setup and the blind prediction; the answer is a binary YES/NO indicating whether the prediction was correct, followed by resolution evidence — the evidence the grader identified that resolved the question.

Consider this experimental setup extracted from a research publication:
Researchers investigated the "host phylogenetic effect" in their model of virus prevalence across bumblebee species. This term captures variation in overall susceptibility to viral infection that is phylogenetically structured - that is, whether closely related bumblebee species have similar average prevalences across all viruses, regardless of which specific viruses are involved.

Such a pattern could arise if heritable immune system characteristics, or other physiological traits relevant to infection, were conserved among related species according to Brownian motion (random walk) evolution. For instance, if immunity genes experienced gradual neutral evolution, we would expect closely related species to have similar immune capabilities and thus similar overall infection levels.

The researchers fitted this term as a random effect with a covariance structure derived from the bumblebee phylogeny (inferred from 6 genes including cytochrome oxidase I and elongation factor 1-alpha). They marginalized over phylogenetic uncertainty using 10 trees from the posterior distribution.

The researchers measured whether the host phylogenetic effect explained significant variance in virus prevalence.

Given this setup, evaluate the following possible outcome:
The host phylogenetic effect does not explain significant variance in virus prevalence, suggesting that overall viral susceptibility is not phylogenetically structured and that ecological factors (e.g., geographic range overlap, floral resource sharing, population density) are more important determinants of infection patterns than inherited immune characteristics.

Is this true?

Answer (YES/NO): NO